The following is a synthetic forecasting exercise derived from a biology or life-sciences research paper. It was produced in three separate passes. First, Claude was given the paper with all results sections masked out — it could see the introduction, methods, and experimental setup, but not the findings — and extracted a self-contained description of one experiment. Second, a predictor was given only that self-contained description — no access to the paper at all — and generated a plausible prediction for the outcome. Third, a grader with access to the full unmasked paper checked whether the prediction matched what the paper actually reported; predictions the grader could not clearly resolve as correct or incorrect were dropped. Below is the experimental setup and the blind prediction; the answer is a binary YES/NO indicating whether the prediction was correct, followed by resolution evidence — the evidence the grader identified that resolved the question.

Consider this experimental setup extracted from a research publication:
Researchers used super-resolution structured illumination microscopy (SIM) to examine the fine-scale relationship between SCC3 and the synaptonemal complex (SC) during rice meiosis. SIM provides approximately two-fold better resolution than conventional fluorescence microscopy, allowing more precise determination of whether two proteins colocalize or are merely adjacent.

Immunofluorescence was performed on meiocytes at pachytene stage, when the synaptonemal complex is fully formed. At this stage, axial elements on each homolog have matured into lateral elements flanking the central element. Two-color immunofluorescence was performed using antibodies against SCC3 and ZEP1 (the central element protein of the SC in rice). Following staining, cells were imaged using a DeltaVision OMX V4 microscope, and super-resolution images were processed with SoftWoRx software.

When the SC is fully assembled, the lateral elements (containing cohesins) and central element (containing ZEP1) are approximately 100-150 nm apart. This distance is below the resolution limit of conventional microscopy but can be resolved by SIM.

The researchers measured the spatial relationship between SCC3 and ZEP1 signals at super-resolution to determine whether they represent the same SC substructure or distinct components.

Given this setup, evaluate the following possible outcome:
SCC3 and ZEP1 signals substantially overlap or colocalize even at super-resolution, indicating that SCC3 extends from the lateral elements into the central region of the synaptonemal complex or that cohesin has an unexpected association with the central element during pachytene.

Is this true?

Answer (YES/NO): NO